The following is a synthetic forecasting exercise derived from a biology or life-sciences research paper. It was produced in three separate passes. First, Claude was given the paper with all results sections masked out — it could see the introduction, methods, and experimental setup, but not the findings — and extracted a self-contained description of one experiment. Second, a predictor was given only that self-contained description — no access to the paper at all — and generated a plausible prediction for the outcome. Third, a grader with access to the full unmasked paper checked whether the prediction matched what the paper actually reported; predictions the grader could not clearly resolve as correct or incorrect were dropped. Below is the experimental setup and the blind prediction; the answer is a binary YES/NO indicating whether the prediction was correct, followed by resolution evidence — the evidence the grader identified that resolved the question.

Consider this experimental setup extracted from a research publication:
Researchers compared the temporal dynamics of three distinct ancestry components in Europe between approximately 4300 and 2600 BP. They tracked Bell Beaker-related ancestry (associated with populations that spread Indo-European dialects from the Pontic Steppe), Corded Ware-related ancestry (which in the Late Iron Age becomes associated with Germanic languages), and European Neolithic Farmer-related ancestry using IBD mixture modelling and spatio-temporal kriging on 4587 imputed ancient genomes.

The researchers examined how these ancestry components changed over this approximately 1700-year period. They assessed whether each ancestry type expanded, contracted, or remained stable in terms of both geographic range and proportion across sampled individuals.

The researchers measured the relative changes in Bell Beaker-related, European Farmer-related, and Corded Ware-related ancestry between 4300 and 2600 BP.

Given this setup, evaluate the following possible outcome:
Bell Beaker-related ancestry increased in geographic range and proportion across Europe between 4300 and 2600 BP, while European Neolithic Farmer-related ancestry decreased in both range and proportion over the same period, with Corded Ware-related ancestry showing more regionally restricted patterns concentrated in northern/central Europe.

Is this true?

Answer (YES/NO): NO